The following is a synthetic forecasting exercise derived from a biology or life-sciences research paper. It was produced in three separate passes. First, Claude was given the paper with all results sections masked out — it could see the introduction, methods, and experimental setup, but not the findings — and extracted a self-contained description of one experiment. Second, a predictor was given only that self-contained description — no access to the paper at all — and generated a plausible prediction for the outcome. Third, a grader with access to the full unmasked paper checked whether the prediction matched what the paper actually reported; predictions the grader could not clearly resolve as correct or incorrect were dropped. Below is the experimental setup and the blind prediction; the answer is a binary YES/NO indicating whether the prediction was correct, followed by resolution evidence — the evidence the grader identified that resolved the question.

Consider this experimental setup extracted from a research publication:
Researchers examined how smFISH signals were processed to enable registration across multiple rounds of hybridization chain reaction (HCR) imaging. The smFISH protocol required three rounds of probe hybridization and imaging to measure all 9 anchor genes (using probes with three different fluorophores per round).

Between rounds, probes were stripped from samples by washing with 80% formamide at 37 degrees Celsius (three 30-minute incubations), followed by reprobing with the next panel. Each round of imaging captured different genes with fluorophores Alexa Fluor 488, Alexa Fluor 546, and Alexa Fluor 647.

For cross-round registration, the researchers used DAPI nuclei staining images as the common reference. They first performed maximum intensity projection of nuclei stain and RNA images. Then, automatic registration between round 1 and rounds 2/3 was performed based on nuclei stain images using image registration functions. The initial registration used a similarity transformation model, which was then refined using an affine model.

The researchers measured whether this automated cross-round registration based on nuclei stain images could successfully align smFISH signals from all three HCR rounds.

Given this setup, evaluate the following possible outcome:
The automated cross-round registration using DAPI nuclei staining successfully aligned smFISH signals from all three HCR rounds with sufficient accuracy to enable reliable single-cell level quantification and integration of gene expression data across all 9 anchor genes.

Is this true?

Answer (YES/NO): NO